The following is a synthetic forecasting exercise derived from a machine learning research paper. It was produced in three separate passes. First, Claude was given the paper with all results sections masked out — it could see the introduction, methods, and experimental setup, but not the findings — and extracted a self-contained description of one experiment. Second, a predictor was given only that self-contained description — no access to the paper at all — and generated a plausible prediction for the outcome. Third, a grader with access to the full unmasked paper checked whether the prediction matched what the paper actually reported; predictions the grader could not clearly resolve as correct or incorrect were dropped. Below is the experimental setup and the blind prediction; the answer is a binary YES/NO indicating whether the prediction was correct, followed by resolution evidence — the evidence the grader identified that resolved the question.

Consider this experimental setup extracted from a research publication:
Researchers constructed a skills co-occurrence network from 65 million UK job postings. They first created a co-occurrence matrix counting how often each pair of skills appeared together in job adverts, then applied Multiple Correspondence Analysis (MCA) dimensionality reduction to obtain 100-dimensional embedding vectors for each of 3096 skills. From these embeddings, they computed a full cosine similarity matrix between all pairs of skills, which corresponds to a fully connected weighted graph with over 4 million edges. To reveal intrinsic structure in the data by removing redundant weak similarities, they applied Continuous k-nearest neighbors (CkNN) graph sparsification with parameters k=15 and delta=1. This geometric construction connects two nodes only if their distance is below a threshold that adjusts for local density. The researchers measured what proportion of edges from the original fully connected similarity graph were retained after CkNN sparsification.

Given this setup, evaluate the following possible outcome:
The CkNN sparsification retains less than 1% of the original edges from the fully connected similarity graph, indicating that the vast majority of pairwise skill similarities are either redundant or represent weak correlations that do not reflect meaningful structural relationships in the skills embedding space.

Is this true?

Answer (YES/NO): YES